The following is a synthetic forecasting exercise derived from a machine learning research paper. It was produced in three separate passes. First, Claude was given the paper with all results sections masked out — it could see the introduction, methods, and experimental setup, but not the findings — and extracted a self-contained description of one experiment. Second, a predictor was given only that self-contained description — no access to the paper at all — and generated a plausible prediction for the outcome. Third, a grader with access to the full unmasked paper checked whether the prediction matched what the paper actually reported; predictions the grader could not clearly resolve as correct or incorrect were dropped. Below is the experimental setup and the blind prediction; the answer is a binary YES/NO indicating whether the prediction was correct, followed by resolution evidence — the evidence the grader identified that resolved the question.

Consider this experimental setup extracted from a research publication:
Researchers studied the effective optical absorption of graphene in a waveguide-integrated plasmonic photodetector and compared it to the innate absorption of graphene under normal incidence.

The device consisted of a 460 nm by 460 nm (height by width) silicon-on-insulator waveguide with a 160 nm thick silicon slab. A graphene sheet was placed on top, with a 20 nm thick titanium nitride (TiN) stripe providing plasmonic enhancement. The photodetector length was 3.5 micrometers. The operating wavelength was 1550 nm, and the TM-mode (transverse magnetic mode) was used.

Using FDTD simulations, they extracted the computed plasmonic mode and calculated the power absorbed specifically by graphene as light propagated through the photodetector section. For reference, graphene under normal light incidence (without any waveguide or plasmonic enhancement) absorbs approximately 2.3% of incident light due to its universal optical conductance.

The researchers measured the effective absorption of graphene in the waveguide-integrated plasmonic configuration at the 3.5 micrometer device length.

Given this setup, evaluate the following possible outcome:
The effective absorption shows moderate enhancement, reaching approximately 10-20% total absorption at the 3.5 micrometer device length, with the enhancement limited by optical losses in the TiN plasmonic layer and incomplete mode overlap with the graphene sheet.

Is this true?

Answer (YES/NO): NO